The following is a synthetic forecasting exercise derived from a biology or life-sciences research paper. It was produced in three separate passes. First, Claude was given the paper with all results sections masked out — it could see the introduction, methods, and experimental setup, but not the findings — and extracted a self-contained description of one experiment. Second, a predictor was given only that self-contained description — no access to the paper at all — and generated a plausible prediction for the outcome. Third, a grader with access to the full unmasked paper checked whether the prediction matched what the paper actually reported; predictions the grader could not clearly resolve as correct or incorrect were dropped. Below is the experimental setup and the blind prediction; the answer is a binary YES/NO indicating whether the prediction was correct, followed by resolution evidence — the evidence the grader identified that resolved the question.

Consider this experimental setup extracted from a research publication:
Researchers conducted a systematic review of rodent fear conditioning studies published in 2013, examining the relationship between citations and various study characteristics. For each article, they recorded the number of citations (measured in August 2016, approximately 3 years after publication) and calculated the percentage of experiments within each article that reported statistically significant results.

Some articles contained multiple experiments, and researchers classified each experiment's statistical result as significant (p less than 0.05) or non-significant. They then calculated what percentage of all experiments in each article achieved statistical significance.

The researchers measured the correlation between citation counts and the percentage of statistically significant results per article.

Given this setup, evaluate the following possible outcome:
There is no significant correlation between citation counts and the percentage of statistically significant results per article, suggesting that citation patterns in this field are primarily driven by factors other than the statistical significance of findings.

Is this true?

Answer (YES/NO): YES